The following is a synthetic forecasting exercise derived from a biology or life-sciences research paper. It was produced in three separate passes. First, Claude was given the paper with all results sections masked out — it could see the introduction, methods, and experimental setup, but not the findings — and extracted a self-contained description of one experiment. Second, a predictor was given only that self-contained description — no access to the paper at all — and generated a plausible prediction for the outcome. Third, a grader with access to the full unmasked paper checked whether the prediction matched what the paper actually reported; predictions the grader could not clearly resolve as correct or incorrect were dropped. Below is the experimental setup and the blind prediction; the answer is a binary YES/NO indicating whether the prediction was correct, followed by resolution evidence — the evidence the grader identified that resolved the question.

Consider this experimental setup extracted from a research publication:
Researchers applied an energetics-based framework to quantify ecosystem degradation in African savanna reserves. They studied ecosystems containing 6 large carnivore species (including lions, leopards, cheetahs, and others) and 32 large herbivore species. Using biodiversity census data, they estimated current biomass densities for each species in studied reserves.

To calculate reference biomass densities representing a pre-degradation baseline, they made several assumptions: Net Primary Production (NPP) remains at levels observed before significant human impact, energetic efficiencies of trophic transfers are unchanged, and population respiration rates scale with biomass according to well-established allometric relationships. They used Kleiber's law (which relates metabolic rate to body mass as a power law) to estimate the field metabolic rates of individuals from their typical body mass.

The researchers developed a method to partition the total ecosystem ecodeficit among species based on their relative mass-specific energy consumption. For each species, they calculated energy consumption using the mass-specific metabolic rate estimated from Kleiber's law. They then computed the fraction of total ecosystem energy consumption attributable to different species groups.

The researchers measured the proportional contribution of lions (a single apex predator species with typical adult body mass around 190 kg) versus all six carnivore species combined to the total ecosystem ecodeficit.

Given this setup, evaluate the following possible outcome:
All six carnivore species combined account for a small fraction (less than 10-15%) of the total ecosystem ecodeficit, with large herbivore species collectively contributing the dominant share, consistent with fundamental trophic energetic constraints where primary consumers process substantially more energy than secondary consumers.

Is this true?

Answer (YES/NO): NO